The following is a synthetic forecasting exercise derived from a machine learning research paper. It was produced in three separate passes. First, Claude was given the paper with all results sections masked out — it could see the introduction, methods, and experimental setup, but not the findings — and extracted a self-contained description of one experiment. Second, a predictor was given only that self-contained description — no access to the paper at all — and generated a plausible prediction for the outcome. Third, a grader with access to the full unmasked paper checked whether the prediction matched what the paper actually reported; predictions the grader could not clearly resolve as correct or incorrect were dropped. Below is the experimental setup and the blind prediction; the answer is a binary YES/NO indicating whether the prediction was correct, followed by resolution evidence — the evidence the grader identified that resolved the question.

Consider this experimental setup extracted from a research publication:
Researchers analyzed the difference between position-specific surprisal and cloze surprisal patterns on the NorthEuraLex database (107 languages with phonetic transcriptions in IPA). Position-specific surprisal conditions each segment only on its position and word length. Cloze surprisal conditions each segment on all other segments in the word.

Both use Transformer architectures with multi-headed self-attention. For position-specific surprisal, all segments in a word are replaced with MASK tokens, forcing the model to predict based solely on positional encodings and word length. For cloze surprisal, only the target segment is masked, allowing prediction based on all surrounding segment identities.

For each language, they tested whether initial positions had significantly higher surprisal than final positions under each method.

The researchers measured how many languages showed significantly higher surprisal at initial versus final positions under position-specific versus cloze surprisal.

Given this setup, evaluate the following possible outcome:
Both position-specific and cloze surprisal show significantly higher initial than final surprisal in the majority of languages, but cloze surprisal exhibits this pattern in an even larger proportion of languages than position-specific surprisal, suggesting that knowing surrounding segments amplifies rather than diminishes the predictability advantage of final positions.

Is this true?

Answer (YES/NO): NO